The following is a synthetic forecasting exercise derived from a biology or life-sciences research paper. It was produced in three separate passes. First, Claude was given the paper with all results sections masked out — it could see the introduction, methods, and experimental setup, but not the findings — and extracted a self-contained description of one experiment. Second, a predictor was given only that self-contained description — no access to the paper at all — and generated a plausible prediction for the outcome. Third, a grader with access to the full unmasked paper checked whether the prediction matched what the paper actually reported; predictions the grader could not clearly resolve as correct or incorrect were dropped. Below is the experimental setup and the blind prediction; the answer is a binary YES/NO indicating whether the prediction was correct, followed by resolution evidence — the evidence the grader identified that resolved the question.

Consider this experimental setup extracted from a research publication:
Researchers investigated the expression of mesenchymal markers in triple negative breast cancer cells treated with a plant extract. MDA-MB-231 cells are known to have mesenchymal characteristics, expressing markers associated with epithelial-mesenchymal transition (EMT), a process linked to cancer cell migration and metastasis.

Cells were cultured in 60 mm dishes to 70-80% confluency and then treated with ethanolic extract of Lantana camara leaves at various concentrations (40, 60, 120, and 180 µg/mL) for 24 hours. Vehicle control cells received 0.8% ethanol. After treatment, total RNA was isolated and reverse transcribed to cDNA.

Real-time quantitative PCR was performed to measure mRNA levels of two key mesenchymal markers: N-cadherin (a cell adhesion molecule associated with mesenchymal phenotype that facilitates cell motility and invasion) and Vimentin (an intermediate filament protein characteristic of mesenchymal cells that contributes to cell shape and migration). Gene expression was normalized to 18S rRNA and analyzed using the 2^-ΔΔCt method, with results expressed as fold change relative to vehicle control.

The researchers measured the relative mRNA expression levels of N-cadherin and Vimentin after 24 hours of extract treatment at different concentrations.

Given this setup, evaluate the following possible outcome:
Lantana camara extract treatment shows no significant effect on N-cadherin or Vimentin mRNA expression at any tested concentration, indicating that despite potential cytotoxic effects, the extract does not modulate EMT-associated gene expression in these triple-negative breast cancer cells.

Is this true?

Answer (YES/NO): NO